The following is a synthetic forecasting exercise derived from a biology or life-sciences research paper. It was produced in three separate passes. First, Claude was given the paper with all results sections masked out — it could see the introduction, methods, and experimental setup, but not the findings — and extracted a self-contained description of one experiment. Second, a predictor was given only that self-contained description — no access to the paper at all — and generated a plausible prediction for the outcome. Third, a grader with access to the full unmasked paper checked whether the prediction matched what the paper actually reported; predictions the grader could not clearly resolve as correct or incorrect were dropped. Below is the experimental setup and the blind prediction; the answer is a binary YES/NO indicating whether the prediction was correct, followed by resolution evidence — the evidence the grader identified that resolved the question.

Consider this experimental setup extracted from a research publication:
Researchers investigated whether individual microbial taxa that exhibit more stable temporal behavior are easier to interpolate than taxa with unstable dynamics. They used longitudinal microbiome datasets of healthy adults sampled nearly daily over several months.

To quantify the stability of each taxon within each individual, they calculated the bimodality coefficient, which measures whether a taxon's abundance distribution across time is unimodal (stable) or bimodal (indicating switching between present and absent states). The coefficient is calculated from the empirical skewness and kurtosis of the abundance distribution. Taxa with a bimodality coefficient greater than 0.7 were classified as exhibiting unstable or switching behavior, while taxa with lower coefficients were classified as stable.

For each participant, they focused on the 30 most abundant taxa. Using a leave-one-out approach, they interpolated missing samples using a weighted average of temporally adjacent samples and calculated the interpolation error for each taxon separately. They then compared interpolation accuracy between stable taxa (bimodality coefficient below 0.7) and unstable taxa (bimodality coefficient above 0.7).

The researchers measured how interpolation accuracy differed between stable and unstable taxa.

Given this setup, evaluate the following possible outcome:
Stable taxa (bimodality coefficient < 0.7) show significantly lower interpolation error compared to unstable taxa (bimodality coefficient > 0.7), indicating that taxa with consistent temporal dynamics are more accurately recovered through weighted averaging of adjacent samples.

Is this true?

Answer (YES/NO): YES